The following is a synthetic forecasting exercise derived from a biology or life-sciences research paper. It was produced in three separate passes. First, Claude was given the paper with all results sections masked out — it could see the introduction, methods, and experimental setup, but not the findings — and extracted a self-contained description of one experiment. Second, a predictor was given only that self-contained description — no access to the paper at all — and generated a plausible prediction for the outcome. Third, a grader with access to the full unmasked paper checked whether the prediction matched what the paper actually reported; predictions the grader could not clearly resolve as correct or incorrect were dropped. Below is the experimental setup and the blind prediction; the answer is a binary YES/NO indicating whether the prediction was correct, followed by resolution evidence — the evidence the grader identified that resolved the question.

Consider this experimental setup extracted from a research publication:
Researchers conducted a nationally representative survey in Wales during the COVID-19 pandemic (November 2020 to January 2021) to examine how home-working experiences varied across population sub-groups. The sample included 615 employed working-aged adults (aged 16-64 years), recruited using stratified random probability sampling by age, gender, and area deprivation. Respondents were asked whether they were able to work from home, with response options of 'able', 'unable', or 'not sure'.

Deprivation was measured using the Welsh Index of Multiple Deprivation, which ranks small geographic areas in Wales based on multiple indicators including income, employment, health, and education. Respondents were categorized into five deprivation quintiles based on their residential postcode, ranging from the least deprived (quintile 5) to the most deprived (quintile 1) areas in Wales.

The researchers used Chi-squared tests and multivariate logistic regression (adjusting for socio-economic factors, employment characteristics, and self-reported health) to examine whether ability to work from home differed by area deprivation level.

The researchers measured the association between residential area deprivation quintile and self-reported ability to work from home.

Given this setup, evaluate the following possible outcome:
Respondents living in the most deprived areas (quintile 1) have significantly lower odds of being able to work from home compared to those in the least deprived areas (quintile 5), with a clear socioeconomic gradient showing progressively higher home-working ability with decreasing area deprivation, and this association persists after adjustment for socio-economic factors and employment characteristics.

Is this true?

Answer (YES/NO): NO